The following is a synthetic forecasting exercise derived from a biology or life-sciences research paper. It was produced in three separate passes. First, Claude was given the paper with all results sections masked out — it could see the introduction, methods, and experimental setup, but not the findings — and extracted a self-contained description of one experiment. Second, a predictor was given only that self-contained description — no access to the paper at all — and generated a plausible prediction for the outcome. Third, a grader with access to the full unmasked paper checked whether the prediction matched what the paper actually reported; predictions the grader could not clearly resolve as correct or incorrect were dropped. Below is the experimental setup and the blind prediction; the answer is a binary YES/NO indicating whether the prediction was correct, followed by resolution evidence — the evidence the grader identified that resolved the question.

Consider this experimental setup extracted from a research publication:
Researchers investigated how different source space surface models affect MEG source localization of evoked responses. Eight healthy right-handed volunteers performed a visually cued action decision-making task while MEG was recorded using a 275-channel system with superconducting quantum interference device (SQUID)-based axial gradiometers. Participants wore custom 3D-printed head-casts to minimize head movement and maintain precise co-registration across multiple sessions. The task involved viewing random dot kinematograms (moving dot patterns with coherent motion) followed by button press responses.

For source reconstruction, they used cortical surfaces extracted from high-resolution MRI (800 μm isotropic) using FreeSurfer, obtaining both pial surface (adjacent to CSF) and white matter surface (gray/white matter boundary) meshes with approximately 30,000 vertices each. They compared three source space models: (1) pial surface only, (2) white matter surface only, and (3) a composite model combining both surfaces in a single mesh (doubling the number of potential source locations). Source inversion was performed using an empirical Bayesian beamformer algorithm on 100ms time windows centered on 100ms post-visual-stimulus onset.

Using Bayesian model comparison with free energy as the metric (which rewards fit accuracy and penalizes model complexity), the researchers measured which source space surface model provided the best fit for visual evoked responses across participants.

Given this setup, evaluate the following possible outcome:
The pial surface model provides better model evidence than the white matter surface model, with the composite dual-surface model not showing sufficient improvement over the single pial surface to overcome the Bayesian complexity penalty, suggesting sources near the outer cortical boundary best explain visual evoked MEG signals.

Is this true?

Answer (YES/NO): YES